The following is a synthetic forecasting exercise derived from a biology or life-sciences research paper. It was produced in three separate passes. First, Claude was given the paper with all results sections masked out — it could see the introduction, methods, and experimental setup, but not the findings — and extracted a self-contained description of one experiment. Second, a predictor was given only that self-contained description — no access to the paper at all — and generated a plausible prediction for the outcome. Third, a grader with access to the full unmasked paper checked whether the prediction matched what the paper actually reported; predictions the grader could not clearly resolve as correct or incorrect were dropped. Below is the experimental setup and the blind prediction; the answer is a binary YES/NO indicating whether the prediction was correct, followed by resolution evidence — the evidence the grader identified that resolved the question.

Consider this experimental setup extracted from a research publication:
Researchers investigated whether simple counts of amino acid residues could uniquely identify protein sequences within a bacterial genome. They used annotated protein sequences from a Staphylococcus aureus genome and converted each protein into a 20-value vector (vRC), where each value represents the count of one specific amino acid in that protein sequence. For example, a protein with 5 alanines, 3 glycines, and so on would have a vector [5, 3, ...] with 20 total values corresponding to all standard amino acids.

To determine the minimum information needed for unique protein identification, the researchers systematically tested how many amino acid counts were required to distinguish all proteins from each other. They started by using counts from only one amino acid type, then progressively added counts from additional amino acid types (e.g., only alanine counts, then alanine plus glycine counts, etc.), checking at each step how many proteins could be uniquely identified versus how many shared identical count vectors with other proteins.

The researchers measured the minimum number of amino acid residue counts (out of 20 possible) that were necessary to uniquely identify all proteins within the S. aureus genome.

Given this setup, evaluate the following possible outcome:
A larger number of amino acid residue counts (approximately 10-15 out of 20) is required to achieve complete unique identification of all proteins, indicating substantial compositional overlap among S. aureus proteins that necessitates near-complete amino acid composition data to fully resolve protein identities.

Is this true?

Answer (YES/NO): NO